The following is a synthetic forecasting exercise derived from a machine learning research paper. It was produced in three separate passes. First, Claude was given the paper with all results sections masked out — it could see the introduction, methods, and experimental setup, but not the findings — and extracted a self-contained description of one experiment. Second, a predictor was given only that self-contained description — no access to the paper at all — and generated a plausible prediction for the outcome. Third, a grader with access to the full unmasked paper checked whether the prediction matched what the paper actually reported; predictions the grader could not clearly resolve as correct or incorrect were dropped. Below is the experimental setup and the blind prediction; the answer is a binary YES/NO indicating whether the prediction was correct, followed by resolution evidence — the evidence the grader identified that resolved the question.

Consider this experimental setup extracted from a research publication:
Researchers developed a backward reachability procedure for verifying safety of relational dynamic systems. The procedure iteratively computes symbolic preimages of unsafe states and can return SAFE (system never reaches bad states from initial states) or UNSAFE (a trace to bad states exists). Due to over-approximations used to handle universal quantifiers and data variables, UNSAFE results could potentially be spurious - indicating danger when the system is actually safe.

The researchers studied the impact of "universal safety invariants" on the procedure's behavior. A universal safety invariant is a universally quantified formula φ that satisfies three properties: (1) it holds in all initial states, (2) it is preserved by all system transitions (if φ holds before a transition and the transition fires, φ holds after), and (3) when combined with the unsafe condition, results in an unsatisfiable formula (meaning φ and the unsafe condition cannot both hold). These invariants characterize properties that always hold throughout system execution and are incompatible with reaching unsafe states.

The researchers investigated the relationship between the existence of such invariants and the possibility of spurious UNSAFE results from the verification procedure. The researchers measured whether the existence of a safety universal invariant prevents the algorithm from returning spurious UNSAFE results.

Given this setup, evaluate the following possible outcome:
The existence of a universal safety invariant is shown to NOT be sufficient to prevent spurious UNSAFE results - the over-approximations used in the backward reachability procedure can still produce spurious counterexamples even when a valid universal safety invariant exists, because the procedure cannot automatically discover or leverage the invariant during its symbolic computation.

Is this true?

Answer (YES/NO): NO